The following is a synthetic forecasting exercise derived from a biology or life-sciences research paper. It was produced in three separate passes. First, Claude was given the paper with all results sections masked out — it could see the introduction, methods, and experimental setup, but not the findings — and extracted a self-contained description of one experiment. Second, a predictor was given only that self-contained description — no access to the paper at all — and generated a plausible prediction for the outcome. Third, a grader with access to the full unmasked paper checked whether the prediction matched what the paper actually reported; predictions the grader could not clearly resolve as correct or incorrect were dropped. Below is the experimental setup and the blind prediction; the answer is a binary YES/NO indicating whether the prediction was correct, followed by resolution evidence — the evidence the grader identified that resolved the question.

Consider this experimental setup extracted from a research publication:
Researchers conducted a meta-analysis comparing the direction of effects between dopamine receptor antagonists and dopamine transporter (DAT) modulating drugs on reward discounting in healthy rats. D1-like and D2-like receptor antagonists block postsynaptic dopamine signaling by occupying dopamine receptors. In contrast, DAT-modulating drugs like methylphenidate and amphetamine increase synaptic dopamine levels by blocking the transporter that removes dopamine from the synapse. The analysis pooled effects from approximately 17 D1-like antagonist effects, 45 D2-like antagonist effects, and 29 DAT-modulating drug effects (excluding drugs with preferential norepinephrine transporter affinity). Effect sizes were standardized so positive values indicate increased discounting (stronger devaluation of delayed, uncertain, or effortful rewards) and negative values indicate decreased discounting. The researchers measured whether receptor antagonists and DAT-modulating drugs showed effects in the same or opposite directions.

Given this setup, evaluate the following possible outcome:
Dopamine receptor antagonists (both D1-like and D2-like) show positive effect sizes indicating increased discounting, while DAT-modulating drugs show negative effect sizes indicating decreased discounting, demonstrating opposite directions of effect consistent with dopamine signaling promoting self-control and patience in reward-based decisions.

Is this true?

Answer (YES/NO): YES